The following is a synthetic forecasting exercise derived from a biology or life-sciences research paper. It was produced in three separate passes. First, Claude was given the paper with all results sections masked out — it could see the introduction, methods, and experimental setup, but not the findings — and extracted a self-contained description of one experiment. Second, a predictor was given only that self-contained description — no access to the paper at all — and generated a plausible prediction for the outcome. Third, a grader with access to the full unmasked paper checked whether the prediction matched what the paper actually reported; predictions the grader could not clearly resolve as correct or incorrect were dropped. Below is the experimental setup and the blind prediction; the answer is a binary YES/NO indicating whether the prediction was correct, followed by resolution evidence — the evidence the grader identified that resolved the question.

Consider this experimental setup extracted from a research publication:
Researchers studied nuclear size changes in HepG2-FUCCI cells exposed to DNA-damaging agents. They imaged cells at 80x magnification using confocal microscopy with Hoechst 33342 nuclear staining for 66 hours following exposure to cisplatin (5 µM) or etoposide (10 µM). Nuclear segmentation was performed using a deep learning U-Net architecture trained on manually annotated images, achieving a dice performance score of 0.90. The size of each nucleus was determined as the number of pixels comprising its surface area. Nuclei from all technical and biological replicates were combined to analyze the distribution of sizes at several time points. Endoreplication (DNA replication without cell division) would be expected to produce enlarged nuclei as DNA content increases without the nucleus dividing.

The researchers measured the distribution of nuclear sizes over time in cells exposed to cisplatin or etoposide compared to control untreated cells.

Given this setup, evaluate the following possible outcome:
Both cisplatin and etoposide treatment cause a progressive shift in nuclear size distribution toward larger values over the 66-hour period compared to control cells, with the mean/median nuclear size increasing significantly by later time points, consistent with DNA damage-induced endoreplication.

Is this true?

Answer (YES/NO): YES